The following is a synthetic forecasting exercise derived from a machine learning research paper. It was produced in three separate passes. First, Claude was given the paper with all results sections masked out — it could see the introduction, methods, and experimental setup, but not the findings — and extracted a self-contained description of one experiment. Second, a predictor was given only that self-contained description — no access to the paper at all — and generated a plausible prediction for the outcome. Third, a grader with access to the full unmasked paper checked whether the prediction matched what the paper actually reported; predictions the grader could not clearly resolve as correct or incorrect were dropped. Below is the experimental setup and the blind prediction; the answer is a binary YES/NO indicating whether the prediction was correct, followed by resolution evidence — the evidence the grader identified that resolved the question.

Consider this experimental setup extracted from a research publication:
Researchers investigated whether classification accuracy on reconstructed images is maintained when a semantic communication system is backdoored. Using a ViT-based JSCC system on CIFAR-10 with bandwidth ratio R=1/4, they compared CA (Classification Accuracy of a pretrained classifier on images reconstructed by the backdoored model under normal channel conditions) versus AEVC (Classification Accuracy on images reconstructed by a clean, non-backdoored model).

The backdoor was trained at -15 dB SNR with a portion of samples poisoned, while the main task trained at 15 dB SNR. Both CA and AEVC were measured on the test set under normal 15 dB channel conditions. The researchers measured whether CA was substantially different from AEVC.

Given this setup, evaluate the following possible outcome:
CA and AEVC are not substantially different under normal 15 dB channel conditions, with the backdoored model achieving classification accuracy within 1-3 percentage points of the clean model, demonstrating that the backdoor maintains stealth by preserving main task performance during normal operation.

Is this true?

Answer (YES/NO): YES